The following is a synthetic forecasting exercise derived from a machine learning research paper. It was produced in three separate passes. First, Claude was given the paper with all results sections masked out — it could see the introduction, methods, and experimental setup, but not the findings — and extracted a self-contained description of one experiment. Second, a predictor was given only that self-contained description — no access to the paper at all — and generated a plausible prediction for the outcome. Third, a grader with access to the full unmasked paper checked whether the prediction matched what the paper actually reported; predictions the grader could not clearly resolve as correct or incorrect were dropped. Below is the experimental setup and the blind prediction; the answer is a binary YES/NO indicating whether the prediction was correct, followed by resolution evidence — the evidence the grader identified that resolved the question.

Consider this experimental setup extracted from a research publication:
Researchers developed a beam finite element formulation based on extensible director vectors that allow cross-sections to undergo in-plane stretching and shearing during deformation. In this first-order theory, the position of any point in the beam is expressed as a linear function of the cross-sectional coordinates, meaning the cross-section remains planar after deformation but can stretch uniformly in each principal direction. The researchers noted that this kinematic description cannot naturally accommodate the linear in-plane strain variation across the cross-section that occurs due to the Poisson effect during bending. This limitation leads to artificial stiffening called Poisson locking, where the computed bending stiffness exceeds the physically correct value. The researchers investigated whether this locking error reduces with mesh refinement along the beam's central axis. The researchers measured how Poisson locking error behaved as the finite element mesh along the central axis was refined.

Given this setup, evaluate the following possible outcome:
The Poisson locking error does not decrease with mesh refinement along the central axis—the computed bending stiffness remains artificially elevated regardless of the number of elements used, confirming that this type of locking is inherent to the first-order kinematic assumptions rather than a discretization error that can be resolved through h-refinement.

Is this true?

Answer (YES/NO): YES